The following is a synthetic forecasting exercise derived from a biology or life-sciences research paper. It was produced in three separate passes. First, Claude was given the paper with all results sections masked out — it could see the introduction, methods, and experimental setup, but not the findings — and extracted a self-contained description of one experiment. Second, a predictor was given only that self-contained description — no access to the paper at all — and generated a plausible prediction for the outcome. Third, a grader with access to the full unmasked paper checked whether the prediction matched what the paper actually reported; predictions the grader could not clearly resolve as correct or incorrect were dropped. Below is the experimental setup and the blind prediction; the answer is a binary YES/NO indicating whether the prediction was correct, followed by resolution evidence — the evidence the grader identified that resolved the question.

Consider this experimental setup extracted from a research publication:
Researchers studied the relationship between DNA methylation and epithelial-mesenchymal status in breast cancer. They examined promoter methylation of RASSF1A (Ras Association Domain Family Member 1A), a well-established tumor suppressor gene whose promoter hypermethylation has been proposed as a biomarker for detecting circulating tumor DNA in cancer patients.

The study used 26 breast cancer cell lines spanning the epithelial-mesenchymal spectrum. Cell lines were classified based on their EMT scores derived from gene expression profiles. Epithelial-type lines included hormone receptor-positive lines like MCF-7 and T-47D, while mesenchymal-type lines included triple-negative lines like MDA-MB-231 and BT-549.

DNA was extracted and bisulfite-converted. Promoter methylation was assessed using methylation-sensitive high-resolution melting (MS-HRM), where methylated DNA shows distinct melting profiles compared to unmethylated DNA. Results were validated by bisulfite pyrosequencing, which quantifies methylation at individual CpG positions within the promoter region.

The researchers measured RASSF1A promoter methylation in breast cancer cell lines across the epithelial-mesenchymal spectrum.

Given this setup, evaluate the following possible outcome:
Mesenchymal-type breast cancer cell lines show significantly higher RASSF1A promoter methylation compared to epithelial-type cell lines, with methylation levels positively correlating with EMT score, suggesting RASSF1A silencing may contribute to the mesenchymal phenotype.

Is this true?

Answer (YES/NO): NO